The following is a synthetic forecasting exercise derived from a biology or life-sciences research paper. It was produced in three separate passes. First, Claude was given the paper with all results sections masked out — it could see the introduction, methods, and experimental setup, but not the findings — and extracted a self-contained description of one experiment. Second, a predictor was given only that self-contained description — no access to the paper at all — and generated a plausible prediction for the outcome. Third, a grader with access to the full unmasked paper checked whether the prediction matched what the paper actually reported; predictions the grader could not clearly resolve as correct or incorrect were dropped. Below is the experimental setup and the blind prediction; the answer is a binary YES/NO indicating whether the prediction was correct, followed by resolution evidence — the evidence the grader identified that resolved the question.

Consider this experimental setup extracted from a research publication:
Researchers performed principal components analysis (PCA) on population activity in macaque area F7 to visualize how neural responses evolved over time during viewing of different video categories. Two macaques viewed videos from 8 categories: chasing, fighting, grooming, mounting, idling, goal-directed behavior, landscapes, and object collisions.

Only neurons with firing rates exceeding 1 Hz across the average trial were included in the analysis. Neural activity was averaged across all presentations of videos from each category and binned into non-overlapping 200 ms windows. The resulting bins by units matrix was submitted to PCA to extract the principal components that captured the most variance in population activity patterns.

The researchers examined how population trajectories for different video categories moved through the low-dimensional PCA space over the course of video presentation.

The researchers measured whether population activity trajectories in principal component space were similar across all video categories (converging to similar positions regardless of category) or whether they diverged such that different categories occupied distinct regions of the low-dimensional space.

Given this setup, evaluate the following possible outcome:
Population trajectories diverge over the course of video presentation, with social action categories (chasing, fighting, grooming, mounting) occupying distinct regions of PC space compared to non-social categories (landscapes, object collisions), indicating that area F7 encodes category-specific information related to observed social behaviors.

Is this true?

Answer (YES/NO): YES